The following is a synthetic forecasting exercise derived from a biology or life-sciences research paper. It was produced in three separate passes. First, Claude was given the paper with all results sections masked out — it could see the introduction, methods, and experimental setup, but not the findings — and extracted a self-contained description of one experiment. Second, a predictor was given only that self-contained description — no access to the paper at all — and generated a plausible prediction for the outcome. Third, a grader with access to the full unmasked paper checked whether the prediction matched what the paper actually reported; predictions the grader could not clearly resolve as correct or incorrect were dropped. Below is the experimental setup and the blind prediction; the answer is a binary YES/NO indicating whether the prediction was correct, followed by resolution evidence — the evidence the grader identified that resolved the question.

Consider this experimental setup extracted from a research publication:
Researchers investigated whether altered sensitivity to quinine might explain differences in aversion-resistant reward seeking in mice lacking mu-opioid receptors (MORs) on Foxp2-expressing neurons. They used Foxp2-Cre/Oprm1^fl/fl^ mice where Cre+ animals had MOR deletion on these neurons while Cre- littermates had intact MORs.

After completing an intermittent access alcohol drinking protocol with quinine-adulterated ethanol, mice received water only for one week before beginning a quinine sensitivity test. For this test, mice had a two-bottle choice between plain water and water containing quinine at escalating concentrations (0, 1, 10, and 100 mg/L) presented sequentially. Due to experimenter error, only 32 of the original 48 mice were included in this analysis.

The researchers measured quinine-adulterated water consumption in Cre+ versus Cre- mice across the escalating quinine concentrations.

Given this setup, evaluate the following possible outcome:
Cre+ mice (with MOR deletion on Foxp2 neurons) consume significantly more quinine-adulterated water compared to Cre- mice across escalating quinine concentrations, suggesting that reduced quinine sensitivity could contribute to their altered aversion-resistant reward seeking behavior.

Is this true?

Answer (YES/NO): NO